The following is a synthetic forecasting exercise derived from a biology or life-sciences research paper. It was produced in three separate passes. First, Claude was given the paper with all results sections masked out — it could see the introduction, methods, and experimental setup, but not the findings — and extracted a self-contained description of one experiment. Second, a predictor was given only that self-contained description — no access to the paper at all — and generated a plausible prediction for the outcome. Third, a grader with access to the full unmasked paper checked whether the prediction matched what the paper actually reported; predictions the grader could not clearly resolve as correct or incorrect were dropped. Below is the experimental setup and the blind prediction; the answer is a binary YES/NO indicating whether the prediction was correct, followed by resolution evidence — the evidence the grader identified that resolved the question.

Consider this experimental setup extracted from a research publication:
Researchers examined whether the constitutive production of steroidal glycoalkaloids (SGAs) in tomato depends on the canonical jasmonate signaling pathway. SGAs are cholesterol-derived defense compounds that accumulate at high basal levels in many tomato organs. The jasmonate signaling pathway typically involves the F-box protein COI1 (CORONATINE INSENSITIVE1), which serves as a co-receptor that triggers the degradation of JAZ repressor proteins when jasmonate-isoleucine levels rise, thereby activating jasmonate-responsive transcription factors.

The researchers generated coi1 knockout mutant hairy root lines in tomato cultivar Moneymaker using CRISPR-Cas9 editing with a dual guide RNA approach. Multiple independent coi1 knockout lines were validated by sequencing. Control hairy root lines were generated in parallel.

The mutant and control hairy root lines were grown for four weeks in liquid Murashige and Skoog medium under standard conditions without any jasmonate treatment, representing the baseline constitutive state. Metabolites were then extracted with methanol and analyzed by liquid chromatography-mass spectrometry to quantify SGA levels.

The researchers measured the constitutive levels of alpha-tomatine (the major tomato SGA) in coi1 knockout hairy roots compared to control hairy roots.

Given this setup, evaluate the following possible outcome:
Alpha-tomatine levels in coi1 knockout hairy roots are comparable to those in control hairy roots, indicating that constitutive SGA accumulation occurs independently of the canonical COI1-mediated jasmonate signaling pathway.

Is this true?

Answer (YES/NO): NO